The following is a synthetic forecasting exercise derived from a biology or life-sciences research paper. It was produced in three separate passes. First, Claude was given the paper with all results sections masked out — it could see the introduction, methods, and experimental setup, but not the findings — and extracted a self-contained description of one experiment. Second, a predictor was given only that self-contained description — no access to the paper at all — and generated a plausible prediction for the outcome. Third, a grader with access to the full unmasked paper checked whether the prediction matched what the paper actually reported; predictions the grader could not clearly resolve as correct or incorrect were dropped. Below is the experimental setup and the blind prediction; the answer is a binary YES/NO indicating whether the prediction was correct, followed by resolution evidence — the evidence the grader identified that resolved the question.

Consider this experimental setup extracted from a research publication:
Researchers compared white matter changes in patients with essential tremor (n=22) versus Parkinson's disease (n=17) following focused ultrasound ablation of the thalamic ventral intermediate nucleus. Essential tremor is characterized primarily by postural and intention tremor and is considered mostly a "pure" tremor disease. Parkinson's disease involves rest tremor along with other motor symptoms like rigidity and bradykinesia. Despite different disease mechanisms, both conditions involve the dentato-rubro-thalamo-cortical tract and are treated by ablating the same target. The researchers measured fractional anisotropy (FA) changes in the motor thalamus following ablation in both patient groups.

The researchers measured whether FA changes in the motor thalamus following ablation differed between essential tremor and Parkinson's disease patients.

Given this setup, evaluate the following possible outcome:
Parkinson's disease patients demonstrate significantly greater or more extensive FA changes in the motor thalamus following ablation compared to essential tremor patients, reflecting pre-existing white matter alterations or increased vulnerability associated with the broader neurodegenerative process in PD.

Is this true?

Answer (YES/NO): NO